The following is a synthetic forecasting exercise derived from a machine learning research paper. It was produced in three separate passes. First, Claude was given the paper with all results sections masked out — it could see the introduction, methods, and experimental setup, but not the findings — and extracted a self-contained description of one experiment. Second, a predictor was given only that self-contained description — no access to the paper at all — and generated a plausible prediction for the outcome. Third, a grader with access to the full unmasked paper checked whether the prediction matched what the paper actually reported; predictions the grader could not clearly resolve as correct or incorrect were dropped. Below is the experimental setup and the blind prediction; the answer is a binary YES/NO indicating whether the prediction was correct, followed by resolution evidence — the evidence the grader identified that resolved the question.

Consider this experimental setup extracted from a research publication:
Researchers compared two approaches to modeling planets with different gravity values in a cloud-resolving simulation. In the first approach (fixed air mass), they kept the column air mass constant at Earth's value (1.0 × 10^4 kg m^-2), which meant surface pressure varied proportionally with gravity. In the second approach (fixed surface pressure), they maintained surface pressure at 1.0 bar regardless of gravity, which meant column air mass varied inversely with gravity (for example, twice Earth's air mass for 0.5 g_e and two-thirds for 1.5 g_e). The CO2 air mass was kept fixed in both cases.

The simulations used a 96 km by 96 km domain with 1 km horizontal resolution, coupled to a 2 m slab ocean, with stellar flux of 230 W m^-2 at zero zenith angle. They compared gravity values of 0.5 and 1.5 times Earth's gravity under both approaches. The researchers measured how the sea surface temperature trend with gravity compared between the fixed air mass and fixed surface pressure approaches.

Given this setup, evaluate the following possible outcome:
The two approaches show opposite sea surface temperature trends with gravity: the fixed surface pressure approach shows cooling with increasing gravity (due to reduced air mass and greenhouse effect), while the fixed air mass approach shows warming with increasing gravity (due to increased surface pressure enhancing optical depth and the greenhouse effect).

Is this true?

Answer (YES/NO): NO